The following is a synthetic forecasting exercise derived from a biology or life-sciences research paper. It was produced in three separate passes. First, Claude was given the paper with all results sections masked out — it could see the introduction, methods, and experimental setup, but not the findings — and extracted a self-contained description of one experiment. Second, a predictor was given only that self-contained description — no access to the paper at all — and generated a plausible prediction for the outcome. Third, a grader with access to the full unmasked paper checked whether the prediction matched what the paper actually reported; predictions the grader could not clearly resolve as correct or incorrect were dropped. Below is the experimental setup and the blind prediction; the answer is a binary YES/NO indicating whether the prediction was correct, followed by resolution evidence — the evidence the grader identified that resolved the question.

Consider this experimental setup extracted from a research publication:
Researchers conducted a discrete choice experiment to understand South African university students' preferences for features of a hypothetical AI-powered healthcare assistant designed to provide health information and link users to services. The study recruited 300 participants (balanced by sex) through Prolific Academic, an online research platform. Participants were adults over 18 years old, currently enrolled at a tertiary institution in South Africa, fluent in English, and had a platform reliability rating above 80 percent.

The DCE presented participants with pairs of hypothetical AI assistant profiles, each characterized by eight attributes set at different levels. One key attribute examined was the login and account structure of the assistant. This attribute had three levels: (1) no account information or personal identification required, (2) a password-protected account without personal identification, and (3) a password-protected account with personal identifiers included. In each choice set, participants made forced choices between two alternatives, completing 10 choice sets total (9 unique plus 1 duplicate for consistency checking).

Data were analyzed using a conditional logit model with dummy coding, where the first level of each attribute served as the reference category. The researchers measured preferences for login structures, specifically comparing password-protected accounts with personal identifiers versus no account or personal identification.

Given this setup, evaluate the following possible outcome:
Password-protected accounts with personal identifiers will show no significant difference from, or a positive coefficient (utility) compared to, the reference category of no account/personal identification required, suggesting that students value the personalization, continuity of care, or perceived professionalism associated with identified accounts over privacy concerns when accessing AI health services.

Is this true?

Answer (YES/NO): YES